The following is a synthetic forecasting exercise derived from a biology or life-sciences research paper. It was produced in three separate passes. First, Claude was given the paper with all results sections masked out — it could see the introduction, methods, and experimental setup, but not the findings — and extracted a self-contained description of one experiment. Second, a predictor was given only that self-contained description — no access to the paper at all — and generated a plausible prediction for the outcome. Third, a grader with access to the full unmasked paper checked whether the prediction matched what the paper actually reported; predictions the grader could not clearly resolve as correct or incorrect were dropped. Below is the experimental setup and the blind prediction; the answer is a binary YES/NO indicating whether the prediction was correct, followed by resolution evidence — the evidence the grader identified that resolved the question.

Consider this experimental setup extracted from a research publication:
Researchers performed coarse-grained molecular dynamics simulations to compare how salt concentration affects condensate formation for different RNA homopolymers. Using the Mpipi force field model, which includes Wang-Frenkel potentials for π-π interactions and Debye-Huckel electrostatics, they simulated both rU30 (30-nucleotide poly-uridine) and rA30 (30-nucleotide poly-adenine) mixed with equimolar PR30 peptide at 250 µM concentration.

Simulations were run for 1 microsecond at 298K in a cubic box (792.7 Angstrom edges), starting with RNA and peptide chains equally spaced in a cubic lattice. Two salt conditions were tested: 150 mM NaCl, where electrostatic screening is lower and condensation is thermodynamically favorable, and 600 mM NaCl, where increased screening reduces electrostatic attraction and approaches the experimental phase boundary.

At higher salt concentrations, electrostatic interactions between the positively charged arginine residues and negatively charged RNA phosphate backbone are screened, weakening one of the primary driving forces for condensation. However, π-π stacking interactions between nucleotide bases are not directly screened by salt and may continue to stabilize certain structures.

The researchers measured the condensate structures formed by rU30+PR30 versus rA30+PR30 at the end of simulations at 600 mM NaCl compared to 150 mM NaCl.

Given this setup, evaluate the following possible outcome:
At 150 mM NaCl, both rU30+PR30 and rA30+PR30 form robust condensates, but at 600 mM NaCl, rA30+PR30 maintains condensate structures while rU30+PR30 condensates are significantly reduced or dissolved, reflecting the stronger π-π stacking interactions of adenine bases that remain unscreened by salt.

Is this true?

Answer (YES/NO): YES